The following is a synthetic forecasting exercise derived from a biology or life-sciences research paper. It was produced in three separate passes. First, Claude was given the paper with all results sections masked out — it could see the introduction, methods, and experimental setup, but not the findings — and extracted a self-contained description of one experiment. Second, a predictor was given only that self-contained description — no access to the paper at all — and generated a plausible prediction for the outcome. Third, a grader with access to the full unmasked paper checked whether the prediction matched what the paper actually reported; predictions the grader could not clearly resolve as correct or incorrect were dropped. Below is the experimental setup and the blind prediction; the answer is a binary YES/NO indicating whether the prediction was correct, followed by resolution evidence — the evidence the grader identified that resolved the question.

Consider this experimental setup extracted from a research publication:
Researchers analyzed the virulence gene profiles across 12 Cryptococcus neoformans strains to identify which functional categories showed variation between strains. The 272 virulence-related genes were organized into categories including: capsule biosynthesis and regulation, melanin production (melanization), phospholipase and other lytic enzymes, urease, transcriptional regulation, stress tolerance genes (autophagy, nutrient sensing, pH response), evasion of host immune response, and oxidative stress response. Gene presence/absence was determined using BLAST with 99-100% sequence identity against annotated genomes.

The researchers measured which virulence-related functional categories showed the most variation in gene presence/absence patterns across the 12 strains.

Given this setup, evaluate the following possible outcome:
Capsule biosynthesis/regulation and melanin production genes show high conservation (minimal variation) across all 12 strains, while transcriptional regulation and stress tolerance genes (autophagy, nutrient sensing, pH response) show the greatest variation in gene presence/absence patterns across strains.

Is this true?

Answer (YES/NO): NO